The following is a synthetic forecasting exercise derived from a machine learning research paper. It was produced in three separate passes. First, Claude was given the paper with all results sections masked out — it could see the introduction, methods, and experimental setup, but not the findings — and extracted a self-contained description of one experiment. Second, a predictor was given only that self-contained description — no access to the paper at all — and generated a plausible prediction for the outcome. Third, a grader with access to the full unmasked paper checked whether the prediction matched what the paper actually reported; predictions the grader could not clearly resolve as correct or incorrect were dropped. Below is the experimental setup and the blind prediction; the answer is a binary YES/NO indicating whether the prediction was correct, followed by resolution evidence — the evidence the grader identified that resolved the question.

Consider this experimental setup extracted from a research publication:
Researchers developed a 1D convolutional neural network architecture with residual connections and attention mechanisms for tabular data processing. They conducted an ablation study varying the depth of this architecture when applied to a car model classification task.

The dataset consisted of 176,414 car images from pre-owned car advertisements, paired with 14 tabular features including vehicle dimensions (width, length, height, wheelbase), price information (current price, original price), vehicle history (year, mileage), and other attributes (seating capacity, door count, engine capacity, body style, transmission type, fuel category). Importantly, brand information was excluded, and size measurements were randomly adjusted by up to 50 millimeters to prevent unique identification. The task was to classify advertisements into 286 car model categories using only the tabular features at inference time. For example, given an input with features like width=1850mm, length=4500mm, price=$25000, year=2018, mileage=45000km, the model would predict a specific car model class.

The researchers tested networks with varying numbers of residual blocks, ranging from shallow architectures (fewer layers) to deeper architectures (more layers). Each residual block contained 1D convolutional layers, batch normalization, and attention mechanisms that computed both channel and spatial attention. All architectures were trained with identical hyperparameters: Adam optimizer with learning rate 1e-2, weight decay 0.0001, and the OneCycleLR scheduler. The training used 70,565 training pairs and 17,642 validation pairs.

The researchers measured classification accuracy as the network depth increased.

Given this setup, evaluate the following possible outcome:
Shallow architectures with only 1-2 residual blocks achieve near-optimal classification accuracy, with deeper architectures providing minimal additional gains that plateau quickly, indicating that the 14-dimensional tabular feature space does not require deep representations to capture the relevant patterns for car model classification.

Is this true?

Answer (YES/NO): NO